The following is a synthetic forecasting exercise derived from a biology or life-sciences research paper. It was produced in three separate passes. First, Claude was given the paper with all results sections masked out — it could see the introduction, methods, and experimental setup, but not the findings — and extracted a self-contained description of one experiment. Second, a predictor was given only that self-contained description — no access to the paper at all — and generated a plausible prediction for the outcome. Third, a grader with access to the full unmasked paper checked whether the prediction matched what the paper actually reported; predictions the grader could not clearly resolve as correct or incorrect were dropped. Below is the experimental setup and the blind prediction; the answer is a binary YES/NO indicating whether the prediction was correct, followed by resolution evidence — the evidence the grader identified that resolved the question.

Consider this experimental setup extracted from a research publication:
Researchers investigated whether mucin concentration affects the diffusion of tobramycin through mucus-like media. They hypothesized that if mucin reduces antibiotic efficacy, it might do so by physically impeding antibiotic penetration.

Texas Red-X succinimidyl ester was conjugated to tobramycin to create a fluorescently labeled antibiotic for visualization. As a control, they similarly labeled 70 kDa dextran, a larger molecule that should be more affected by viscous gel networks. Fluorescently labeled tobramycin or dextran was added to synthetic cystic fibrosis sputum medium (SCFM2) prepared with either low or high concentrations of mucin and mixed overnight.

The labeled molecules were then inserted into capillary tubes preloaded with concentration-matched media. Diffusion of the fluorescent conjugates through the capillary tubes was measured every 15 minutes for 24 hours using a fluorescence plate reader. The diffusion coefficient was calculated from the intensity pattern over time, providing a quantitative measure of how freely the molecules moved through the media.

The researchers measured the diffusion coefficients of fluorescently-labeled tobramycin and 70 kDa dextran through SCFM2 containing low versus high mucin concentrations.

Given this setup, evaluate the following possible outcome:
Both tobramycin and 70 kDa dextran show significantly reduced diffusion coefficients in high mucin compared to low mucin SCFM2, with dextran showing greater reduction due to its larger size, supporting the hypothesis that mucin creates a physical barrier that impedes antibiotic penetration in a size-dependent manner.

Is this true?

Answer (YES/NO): NO